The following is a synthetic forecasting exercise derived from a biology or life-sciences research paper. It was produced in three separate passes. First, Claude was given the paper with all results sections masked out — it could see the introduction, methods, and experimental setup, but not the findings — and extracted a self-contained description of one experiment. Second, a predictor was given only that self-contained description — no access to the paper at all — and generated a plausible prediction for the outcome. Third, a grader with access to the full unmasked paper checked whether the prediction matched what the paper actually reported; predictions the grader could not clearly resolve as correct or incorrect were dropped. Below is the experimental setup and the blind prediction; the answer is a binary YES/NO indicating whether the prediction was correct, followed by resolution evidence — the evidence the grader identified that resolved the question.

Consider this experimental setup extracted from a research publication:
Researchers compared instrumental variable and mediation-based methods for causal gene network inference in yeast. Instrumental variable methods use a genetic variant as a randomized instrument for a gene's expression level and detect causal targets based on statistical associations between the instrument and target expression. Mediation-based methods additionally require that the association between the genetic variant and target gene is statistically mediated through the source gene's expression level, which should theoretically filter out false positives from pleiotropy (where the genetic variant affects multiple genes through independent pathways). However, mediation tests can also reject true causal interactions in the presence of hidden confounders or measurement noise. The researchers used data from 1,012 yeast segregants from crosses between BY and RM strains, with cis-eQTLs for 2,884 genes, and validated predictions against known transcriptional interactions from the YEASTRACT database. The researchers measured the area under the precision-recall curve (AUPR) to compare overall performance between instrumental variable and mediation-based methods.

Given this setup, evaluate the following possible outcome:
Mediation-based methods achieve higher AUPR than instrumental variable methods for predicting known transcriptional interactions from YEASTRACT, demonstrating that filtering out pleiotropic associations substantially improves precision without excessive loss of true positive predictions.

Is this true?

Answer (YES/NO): NO